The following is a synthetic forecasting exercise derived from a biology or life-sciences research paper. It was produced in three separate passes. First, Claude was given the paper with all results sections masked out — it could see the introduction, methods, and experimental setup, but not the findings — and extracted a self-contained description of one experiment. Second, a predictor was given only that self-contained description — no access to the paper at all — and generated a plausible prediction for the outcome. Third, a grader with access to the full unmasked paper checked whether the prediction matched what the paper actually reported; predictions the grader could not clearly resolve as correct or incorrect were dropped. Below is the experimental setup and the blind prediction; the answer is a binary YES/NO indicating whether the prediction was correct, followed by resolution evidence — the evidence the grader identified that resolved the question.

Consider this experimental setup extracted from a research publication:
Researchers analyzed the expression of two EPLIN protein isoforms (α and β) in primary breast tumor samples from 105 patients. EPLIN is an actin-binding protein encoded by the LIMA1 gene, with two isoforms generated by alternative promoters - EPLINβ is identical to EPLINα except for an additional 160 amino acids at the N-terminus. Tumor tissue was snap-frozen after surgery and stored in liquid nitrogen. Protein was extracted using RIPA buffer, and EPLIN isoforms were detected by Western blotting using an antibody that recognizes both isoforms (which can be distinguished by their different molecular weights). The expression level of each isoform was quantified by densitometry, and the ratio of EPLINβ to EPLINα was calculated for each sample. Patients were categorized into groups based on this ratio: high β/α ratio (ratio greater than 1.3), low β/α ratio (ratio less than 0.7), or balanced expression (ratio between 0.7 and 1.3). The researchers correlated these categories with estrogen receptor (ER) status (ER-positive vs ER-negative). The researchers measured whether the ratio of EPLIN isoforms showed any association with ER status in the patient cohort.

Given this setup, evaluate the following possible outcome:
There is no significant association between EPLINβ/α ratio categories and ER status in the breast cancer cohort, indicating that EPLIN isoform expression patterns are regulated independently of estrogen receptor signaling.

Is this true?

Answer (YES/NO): NO